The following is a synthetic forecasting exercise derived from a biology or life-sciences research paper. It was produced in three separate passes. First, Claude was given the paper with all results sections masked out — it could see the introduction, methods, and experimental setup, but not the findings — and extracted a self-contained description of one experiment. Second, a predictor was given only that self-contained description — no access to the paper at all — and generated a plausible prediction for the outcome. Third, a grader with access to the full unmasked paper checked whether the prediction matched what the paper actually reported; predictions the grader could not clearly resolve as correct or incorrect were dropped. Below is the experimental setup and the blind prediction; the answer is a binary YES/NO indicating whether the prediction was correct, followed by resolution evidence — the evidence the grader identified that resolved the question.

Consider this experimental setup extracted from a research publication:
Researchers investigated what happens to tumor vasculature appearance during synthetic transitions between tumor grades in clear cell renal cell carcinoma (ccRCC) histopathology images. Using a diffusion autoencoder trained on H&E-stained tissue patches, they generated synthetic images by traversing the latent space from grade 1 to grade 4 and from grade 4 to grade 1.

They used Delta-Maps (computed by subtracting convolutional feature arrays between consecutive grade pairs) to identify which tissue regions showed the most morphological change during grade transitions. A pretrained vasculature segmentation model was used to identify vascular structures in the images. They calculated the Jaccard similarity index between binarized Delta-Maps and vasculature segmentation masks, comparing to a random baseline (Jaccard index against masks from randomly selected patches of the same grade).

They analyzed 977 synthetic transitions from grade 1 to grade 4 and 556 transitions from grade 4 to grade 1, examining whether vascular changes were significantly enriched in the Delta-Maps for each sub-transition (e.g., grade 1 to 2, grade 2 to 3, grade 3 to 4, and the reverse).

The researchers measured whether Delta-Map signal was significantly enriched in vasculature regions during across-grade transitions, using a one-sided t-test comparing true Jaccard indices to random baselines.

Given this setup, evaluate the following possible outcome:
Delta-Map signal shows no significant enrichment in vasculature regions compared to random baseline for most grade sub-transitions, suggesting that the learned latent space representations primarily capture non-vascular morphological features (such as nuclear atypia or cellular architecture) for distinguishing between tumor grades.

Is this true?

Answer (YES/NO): NO